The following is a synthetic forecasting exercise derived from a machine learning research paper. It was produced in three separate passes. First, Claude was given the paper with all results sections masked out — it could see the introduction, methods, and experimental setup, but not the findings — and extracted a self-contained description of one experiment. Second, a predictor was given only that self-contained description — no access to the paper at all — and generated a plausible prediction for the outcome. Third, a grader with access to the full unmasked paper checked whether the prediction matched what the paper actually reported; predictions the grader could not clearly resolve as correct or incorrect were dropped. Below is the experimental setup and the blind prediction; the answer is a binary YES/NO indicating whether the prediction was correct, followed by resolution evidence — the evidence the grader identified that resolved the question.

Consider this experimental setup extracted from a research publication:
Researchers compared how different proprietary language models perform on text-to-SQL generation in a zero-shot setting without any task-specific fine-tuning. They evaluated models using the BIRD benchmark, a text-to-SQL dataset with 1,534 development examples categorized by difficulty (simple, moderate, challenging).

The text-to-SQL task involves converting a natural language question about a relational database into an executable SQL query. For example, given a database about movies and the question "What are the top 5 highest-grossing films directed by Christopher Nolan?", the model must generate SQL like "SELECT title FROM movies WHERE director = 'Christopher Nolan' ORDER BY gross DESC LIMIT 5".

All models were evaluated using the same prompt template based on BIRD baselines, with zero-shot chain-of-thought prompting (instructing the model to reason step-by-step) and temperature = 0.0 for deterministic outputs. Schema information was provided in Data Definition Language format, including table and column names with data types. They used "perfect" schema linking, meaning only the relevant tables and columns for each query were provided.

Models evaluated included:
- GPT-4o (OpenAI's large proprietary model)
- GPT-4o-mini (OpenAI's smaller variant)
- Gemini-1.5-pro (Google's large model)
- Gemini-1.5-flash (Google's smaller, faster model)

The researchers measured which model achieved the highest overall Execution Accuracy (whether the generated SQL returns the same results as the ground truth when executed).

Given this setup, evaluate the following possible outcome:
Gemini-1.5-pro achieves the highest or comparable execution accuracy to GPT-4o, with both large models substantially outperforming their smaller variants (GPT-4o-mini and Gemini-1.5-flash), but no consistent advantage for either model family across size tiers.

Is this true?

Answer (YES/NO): NO